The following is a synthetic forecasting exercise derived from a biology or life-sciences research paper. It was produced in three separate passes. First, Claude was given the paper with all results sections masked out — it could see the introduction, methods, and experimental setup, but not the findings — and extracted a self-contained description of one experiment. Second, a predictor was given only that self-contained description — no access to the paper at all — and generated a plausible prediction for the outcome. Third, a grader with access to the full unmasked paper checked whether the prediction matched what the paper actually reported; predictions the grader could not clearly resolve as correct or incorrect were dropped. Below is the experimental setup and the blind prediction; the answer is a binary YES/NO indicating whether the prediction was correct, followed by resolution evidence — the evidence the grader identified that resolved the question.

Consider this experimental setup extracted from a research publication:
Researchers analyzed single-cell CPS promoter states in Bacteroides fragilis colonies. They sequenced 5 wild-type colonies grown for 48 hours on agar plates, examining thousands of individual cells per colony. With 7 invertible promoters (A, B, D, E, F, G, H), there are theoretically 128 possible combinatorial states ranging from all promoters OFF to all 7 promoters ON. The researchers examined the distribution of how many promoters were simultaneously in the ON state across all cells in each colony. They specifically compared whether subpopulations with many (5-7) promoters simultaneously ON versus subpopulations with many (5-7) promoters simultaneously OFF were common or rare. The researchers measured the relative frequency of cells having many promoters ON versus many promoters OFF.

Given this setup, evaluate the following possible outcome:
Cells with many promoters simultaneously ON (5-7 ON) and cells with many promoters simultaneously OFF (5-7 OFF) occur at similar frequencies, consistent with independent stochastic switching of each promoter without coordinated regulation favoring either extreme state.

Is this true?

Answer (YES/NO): NO